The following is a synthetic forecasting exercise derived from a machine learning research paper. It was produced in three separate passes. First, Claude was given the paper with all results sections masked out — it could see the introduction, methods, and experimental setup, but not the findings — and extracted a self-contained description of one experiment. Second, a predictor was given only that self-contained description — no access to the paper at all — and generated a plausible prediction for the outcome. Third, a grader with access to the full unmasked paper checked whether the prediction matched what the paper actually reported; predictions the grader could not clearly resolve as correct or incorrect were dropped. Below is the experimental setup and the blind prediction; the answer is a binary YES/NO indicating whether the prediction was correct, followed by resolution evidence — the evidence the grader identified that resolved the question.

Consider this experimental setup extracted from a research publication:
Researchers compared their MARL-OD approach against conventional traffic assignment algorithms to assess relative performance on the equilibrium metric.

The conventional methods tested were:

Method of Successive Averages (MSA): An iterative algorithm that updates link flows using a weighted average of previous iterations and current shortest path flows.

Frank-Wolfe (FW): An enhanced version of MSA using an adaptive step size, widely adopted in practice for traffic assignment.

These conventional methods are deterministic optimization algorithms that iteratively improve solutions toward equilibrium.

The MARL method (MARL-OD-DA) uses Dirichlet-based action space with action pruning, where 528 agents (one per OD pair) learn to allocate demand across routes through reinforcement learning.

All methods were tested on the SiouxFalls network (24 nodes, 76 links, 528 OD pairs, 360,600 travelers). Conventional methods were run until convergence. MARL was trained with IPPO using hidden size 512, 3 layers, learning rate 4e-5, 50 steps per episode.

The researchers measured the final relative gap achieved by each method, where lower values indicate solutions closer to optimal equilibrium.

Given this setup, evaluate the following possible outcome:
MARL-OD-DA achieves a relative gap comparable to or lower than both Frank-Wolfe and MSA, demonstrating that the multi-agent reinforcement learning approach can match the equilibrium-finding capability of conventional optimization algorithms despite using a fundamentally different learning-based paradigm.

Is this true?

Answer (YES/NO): YES